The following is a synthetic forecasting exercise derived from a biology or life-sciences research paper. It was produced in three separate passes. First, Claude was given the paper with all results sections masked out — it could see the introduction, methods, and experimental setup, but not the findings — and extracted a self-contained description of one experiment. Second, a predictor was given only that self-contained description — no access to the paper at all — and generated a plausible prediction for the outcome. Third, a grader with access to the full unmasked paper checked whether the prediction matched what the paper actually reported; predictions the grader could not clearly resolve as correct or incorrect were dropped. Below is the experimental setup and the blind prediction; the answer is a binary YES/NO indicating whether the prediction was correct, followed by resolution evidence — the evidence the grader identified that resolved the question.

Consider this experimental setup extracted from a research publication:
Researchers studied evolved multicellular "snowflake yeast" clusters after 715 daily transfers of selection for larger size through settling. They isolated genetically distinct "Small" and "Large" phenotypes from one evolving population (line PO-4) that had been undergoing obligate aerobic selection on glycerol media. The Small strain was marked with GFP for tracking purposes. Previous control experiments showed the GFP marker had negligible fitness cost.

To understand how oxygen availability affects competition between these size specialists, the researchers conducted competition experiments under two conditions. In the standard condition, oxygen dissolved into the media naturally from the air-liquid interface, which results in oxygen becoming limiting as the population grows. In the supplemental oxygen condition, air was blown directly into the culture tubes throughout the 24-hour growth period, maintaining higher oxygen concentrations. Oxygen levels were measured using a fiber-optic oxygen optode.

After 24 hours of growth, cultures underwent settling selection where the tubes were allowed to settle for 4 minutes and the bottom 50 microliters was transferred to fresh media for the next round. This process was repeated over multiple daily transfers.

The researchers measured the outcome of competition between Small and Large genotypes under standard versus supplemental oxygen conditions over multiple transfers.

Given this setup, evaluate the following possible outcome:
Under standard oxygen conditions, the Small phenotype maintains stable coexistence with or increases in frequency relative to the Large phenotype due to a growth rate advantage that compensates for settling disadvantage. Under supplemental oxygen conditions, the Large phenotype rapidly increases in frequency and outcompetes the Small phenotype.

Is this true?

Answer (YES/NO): NO